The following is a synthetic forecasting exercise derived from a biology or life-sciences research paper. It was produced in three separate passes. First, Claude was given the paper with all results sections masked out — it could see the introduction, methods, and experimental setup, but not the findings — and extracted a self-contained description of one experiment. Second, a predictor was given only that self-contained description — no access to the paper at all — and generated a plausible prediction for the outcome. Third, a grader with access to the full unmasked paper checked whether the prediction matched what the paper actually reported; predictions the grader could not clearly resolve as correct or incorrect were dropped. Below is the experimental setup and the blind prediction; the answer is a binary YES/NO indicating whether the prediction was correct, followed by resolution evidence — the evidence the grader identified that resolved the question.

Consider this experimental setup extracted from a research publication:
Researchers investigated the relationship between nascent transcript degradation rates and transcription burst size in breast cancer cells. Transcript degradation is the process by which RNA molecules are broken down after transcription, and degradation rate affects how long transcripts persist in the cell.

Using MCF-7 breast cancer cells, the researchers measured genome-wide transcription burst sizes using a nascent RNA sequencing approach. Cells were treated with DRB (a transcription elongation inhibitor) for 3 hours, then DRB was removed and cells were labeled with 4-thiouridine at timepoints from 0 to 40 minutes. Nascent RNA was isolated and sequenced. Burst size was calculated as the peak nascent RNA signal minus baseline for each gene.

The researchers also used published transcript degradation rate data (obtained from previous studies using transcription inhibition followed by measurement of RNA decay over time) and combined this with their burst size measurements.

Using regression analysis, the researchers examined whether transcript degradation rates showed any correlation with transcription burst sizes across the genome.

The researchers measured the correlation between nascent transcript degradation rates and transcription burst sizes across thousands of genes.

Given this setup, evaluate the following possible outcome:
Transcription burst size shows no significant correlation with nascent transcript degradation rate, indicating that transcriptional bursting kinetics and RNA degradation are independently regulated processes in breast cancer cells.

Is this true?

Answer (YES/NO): NO